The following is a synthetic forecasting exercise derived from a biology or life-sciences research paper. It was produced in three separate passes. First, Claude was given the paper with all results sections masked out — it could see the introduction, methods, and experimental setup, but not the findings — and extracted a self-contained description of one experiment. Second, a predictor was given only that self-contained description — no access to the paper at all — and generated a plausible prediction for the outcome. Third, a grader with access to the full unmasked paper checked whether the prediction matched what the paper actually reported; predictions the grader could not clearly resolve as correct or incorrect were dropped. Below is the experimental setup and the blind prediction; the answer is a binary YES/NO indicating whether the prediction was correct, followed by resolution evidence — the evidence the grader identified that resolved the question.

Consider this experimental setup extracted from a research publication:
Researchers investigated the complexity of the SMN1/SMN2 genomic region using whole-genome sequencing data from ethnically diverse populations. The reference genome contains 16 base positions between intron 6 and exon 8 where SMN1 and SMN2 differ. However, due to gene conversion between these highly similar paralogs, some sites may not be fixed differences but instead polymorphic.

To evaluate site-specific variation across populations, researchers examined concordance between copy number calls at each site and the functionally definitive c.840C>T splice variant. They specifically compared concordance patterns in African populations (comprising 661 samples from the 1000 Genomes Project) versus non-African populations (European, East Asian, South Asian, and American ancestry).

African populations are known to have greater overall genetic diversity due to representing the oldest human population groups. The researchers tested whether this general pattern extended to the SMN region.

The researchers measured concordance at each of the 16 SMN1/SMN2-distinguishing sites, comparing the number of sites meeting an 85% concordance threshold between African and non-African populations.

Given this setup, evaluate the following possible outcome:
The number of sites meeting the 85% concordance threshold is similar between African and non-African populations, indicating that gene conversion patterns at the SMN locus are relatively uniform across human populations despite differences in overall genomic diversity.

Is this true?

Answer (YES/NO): NO